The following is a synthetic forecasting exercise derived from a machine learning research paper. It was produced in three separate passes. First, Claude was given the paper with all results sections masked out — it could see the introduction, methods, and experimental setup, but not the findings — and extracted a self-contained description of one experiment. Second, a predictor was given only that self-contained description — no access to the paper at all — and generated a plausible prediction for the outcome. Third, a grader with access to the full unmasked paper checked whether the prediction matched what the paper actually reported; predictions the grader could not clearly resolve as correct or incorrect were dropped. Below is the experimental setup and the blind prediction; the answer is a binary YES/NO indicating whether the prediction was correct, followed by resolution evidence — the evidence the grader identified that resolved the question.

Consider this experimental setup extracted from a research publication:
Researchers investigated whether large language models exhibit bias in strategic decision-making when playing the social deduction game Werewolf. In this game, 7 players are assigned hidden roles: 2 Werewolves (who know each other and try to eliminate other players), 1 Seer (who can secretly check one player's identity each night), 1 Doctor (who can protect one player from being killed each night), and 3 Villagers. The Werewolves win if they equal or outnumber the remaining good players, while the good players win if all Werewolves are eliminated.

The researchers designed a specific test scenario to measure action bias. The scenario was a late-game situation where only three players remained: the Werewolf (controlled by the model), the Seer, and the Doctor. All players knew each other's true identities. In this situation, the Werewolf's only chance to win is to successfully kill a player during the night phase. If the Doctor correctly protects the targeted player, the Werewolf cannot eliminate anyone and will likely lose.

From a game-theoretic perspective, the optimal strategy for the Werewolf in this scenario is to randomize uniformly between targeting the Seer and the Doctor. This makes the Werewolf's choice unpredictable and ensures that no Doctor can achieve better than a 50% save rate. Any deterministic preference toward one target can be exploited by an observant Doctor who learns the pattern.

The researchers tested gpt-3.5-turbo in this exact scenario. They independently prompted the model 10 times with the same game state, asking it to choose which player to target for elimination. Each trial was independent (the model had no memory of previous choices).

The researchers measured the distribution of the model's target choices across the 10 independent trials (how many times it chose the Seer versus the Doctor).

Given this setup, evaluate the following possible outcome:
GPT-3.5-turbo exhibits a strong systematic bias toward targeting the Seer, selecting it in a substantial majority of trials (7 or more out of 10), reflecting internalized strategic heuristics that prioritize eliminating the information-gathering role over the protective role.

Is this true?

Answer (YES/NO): NO